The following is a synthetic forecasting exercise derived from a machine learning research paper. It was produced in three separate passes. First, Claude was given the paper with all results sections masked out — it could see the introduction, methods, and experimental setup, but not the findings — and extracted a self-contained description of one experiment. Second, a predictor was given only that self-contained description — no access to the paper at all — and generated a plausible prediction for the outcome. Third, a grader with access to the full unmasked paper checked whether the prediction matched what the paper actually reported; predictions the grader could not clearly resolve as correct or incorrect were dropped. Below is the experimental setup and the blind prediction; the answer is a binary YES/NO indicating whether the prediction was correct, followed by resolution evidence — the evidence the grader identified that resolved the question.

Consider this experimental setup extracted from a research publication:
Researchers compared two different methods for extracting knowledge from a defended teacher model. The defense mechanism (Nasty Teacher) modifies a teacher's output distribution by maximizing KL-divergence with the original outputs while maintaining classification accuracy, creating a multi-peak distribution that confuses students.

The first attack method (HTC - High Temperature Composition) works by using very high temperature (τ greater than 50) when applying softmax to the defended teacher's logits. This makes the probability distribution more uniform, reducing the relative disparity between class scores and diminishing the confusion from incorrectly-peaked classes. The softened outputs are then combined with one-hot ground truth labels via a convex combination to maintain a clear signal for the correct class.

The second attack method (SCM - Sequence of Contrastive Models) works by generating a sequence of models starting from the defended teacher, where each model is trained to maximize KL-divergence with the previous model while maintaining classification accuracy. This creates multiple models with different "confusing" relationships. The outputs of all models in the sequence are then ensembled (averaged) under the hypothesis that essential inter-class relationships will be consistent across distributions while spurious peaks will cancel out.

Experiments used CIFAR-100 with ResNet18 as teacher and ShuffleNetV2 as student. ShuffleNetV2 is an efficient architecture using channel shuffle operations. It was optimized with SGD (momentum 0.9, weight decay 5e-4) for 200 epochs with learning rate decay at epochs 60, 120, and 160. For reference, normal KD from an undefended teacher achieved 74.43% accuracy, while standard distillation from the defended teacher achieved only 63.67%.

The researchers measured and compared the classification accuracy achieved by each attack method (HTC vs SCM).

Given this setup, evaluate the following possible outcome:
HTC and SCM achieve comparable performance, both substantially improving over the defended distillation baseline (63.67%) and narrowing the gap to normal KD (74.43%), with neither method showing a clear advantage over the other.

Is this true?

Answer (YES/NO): NO